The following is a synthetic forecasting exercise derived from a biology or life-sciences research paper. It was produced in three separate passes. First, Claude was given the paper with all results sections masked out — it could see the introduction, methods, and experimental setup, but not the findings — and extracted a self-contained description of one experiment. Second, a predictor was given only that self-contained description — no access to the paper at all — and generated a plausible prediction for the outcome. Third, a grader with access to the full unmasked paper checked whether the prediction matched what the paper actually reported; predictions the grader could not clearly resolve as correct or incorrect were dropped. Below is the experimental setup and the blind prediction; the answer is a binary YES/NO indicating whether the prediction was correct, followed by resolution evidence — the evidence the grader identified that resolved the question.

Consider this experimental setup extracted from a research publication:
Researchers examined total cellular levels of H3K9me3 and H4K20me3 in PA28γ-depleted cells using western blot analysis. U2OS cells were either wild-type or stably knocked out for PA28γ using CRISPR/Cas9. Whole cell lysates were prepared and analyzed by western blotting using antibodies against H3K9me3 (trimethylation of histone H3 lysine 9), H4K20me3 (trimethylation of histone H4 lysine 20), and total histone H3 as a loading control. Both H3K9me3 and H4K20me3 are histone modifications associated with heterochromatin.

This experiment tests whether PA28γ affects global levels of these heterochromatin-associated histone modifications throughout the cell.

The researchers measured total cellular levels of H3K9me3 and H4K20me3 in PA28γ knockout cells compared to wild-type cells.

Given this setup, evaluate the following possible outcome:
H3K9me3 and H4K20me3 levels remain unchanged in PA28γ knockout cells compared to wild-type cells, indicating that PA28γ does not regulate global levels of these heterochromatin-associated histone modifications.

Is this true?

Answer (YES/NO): NO